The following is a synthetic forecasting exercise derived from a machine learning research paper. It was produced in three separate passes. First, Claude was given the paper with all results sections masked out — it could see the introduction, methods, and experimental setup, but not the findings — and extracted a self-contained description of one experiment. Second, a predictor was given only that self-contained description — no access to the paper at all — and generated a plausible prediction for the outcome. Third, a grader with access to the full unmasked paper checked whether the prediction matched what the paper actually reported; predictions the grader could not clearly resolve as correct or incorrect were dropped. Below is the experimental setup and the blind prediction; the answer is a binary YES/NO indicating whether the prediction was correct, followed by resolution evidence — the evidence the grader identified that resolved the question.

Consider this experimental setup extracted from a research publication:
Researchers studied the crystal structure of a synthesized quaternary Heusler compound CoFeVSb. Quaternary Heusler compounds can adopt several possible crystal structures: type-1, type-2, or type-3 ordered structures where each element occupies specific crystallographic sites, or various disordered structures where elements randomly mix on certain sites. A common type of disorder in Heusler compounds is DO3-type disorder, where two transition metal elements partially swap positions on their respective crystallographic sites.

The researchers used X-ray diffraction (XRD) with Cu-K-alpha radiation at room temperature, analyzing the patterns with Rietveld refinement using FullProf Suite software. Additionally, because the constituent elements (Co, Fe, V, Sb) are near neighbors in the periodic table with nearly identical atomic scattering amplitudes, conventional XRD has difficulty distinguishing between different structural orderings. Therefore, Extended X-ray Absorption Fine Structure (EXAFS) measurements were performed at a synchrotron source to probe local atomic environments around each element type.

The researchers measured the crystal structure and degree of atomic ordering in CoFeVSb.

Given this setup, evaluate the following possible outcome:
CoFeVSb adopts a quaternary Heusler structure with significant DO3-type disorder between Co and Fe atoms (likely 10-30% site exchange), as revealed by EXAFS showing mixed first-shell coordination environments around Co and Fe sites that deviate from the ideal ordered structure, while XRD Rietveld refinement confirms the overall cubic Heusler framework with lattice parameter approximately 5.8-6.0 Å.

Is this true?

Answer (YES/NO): NO